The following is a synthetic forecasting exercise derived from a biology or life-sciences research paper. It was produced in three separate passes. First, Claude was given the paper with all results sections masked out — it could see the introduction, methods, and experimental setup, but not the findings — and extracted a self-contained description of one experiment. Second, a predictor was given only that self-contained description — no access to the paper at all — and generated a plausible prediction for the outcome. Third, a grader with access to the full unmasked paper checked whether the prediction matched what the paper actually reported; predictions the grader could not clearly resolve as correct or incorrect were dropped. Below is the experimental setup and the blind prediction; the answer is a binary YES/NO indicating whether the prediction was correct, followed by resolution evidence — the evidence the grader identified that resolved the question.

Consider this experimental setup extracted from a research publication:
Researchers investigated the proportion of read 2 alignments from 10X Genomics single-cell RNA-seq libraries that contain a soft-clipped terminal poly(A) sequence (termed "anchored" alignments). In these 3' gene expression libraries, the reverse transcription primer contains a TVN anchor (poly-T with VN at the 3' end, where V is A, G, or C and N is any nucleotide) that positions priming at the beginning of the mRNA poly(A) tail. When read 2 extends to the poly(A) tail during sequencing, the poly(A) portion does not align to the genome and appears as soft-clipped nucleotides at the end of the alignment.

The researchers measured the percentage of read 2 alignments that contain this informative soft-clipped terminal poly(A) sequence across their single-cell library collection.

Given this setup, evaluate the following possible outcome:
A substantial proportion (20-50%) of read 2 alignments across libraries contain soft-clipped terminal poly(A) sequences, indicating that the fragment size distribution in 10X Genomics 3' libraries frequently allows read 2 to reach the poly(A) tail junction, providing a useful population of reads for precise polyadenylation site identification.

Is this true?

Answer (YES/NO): NO